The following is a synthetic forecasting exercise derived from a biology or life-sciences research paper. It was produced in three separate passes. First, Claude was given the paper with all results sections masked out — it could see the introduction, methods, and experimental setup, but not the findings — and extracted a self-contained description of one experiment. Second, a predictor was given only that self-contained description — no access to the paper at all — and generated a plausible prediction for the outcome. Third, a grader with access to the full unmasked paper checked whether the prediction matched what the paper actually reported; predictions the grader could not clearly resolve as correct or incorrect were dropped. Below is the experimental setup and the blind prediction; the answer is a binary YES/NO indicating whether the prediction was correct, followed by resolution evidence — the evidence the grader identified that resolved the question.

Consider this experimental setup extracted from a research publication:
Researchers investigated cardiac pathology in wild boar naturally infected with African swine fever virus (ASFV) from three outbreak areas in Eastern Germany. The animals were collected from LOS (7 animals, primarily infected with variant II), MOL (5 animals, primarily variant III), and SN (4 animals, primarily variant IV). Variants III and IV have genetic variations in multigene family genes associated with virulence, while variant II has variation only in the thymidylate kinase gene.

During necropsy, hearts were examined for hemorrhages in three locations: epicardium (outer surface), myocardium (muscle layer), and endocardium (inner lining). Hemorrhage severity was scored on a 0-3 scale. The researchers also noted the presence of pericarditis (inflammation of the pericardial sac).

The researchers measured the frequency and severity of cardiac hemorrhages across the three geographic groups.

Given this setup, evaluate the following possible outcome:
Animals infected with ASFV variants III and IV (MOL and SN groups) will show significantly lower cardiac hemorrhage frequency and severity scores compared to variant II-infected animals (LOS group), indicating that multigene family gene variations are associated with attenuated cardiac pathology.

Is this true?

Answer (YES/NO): NO